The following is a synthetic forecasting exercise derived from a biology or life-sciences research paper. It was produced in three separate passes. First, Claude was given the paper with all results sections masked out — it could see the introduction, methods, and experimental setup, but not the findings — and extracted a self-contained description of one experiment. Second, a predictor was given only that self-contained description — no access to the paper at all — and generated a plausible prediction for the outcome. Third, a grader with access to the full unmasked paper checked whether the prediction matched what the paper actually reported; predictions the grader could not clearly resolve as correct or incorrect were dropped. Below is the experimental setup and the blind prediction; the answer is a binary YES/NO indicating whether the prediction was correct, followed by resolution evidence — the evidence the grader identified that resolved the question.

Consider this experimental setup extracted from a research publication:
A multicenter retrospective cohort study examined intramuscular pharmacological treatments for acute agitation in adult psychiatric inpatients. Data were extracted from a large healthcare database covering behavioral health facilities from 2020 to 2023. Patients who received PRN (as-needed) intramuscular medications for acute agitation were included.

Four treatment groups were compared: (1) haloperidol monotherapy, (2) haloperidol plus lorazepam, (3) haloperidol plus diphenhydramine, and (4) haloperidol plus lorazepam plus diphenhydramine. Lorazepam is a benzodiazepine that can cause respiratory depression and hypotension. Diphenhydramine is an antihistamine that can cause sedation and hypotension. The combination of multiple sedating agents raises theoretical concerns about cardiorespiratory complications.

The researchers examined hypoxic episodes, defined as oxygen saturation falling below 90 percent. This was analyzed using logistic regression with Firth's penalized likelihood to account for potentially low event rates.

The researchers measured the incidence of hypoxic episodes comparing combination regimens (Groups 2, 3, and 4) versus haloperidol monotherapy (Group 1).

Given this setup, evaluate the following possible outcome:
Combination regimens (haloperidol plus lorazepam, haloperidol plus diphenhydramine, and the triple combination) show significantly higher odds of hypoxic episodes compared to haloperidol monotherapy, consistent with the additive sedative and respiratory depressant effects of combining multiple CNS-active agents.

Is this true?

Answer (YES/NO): NO